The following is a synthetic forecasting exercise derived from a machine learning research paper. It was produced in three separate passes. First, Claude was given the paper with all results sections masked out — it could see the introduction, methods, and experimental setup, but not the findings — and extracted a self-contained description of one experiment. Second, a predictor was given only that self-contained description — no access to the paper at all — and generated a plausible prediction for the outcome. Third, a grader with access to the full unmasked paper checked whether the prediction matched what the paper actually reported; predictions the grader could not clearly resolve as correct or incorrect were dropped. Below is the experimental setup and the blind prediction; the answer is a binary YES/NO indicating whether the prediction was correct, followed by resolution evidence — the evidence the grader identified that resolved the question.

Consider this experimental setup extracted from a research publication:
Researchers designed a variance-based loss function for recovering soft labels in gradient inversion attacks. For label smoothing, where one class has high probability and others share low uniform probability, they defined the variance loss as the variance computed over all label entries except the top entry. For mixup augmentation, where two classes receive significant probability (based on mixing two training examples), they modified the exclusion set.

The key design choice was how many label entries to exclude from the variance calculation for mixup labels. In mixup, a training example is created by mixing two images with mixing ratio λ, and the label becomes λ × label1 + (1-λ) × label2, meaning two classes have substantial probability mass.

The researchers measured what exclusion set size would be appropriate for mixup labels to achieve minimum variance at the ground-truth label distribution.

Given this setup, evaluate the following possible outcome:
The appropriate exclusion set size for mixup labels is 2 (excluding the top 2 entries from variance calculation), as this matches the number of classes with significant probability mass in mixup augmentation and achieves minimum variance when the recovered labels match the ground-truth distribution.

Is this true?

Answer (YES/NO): YES